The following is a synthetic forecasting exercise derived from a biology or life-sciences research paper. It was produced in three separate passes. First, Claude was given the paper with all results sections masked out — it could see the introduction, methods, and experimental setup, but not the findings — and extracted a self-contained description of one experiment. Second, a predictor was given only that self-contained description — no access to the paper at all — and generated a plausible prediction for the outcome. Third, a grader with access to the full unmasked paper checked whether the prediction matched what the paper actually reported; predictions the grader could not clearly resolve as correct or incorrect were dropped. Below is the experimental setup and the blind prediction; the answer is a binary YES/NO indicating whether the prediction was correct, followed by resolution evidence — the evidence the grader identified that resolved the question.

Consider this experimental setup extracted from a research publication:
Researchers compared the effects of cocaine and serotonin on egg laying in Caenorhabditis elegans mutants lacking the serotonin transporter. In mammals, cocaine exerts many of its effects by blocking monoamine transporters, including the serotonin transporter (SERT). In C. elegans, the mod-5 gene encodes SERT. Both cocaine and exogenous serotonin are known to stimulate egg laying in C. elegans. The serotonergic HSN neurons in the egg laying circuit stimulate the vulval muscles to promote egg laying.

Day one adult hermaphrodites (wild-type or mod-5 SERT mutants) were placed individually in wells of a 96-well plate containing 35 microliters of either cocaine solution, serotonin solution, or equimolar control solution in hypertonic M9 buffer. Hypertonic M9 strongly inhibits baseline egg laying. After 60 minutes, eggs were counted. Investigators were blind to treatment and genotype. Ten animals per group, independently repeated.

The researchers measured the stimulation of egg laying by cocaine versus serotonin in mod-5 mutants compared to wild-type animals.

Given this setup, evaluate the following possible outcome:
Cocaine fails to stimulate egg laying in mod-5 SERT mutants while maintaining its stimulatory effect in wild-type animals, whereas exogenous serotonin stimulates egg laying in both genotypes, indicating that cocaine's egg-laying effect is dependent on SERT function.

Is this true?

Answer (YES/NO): NO